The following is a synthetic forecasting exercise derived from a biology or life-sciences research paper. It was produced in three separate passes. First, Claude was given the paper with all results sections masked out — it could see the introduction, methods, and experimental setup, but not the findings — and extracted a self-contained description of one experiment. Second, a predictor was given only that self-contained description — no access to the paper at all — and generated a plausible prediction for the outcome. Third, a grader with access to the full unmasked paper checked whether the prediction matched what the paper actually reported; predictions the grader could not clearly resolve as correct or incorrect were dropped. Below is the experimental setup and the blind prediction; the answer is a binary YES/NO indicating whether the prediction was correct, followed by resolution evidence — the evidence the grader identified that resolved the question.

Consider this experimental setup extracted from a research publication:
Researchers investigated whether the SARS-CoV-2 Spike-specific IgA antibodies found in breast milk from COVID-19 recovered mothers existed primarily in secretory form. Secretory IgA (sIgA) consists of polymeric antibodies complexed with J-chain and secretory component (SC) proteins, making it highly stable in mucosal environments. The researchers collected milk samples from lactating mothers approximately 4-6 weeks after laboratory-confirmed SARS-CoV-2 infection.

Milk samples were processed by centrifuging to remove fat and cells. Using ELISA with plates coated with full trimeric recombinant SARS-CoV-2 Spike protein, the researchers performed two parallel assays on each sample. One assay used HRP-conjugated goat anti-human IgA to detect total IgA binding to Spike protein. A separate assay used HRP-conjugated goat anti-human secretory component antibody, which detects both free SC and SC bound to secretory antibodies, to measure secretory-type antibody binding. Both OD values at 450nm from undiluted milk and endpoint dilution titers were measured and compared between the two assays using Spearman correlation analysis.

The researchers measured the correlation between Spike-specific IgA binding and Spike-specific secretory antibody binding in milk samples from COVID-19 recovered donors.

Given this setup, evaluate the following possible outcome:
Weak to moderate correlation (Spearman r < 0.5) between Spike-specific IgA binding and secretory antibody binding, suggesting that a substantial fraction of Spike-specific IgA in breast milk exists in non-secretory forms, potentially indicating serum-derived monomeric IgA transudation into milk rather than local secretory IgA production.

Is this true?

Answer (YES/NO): NO